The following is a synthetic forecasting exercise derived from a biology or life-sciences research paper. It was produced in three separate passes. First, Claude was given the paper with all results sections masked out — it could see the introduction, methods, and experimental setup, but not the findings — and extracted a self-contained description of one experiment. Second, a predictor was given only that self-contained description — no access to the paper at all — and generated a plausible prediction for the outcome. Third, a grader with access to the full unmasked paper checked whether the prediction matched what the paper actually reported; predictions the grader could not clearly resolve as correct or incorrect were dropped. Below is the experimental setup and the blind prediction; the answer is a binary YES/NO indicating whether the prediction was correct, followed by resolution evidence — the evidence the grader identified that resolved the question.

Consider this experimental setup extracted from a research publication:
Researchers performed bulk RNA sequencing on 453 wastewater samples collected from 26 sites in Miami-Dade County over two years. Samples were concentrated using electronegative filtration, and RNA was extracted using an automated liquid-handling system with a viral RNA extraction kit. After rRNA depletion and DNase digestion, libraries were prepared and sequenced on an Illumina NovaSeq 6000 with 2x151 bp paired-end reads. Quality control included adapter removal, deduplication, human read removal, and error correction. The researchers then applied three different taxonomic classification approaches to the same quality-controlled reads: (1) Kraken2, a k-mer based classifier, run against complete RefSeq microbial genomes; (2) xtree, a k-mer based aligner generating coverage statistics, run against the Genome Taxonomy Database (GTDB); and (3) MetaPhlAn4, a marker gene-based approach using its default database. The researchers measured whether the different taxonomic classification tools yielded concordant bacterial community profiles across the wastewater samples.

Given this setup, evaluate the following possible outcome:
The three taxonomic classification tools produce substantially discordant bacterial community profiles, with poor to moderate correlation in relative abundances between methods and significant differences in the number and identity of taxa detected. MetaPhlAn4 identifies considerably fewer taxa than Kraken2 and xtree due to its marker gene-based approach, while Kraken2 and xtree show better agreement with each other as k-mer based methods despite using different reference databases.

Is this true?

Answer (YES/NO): NO